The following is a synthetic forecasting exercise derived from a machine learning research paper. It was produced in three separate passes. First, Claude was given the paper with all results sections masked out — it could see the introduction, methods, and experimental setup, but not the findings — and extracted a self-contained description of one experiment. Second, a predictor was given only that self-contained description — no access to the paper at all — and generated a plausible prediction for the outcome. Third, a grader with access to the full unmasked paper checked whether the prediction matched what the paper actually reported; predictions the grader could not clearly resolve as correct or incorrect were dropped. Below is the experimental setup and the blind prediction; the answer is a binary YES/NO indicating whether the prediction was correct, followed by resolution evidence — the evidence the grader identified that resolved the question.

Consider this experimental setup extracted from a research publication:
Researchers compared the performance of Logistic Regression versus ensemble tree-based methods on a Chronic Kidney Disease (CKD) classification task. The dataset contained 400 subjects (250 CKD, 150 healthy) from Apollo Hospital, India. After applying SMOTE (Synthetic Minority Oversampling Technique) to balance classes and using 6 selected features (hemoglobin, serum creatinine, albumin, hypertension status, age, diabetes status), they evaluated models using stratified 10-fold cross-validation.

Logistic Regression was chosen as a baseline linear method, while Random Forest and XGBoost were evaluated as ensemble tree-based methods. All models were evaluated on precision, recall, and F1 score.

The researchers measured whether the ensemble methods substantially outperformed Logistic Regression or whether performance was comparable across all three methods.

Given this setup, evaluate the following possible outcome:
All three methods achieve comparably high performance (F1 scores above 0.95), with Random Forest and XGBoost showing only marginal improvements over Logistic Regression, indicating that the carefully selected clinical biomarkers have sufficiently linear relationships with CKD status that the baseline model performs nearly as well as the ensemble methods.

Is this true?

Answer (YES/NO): YES